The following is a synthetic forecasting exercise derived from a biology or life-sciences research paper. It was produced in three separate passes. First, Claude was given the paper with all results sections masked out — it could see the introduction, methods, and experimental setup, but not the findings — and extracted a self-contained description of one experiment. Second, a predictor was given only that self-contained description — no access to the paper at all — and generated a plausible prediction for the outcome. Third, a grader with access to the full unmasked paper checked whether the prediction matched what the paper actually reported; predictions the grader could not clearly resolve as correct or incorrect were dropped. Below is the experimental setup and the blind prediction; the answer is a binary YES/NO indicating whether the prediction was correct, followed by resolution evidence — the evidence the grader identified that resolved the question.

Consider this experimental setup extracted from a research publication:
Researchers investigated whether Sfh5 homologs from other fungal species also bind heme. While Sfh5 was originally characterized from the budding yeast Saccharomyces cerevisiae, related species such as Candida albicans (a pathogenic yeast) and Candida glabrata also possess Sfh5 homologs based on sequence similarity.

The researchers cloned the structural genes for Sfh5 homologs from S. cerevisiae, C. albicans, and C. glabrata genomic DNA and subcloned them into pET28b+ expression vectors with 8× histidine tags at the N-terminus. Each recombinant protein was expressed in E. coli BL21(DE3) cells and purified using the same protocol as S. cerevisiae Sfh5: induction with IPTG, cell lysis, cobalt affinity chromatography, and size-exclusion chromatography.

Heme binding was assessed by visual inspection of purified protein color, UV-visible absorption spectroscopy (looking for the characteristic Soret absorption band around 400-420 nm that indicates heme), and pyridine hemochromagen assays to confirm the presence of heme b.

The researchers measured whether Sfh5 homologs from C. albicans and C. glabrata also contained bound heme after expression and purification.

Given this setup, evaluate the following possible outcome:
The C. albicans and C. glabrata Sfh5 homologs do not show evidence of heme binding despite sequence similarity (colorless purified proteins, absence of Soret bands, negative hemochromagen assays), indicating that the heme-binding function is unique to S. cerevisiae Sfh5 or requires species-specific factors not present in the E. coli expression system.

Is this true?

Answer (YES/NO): NO